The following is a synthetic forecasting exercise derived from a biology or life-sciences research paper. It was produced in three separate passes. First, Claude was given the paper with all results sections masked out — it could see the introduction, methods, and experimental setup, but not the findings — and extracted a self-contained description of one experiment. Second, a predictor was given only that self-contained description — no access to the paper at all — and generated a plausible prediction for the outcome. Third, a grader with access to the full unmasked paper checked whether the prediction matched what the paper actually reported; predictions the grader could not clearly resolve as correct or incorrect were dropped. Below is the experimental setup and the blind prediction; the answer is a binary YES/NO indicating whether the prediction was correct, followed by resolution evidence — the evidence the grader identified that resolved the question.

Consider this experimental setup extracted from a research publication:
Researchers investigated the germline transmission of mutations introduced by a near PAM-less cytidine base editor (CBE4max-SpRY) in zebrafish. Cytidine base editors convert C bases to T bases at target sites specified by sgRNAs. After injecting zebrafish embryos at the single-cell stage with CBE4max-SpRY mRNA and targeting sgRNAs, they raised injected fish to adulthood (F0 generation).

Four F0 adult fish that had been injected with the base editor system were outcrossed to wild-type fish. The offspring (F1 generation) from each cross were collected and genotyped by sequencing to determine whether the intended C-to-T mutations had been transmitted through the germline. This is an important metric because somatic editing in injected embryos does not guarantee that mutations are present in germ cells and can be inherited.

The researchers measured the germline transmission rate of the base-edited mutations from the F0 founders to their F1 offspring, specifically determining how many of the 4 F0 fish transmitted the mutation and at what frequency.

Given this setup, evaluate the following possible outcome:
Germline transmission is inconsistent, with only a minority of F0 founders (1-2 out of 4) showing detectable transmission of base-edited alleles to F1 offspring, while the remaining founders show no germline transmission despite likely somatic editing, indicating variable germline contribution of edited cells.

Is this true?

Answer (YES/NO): NO